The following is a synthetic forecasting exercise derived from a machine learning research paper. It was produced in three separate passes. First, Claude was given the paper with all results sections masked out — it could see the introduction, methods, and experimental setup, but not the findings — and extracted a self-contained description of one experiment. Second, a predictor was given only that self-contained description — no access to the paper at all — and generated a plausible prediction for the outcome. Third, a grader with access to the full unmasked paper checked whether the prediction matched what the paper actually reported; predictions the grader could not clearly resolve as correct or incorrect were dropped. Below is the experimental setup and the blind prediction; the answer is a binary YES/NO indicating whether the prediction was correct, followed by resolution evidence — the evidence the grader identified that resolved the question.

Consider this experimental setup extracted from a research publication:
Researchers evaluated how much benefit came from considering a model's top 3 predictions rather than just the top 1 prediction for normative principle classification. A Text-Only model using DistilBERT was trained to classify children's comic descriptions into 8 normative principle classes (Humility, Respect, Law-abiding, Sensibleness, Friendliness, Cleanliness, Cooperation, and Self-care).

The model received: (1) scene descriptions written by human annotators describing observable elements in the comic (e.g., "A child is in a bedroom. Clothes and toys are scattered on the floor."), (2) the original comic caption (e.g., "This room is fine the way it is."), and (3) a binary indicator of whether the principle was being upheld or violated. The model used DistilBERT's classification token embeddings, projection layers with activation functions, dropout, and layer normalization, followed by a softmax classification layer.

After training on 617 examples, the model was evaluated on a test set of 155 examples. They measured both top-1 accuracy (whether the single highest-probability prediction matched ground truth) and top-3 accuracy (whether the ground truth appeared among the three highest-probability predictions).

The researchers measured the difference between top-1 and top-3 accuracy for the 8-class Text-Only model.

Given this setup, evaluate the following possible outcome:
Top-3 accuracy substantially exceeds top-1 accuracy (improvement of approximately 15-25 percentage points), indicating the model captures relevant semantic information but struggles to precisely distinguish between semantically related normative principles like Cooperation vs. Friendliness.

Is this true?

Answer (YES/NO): NO